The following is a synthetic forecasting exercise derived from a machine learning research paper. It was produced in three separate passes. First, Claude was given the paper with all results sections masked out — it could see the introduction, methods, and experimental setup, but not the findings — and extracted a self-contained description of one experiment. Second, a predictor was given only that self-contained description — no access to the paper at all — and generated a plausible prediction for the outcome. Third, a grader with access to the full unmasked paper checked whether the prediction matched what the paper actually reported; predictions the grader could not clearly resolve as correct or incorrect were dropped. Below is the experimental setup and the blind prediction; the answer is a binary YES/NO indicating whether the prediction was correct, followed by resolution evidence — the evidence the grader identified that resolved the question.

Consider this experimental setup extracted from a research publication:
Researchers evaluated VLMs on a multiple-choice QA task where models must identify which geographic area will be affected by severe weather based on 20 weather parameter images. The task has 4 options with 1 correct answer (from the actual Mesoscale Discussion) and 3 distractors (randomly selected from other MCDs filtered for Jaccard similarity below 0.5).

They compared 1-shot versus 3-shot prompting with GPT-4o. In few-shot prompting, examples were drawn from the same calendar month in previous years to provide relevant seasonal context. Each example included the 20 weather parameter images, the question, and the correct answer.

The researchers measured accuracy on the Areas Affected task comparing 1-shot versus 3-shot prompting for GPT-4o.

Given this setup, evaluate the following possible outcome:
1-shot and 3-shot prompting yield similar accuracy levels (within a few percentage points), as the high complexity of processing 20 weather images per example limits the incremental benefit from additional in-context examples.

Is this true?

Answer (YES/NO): NO